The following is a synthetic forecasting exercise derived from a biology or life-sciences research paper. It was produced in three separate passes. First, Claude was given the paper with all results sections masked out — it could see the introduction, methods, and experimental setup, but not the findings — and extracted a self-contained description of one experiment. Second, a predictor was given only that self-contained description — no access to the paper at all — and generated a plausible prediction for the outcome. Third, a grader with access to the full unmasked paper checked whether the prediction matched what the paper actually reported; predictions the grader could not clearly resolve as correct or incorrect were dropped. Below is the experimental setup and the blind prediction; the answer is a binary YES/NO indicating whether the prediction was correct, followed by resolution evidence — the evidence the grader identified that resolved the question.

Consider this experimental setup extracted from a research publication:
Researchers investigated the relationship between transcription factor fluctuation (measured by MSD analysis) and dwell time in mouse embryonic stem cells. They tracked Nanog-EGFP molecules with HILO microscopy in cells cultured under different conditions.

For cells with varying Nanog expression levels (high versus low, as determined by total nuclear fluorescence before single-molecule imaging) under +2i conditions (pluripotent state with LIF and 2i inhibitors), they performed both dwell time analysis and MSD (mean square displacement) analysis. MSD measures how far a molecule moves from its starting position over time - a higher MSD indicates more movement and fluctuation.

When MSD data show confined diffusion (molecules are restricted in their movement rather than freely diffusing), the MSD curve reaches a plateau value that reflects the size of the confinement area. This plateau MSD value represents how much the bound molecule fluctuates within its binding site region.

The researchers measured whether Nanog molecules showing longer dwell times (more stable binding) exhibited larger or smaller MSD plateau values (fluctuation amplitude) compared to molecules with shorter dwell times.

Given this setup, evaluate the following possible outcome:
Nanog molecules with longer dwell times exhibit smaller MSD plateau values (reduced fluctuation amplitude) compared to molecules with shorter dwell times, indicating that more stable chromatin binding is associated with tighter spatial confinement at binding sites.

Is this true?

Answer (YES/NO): YES